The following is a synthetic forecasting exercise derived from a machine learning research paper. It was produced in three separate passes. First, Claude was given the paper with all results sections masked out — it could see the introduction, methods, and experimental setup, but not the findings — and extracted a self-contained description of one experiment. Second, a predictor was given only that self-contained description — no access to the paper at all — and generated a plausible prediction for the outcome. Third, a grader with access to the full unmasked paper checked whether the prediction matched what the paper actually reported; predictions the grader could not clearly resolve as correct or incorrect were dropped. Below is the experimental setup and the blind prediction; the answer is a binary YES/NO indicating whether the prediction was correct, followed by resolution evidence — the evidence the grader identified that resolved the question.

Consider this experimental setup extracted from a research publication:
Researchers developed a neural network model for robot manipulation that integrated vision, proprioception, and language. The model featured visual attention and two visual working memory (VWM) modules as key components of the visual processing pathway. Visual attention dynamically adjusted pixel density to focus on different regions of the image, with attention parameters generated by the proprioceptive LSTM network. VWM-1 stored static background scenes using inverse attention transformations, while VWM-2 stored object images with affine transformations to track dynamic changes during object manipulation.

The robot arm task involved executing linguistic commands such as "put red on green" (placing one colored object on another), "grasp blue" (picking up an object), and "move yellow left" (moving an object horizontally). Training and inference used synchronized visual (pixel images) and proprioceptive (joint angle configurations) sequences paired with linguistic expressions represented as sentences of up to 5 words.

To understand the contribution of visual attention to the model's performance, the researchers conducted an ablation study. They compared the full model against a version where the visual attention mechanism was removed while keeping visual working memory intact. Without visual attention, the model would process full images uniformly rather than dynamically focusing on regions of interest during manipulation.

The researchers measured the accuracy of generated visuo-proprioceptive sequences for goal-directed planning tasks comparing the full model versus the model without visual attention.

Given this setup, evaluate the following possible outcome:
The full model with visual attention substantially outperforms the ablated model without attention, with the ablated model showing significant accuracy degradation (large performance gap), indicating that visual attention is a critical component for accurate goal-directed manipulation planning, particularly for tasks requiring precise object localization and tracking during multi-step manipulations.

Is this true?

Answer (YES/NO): YES